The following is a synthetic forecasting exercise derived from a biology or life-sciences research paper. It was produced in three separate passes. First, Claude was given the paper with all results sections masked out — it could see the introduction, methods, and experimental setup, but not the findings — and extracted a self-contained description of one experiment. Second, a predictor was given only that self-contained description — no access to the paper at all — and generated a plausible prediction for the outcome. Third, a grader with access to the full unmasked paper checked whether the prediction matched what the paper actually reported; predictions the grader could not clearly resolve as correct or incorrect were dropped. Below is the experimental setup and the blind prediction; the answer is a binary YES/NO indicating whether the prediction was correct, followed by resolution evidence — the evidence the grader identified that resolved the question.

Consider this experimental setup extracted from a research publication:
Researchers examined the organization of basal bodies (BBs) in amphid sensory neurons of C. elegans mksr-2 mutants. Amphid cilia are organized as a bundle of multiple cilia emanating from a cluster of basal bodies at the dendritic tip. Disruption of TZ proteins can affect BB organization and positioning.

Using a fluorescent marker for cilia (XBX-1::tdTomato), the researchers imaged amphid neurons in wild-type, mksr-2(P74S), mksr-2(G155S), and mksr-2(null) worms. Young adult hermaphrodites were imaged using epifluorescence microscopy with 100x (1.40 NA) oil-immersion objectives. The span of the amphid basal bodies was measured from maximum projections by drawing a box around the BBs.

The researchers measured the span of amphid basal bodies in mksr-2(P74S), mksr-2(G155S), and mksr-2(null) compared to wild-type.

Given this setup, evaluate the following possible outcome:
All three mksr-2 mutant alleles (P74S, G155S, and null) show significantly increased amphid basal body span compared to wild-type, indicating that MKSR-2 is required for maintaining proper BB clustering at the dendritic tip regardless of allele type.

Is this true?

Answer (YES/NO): NO